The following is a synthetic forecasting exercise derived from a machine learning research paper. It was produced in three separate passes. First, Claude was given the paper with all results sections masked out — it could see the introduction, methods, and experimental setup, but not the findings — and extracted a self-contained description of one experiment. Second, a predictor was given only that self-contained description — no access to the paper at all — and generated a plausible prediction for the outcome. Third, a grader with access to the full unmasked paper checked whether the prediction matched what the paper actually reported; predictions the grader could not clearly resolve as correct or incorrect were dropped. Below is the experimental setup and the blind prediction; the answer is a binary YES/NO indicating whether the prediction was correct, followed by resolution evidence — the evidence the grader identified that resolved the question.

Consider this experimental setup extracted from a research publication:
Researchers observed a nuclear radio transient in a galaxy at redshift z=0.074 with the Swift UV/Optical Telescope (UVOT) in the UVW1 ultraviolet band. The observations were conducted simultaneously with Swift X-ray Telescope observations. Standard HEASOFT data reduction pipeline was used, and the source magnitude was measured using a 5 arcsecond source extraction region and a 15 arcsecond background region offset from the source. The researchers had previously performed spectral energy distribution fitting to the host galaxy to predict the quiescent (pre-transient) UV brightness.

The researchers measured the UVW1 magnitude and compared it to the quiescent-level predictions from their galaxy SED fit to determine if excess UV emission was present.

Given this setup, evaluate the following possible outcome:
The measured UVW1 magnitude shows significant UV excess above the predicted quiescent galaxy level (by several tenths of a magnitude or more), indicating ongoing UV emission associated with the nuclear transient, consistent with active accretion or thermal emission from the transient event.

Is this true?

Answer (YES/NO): NO